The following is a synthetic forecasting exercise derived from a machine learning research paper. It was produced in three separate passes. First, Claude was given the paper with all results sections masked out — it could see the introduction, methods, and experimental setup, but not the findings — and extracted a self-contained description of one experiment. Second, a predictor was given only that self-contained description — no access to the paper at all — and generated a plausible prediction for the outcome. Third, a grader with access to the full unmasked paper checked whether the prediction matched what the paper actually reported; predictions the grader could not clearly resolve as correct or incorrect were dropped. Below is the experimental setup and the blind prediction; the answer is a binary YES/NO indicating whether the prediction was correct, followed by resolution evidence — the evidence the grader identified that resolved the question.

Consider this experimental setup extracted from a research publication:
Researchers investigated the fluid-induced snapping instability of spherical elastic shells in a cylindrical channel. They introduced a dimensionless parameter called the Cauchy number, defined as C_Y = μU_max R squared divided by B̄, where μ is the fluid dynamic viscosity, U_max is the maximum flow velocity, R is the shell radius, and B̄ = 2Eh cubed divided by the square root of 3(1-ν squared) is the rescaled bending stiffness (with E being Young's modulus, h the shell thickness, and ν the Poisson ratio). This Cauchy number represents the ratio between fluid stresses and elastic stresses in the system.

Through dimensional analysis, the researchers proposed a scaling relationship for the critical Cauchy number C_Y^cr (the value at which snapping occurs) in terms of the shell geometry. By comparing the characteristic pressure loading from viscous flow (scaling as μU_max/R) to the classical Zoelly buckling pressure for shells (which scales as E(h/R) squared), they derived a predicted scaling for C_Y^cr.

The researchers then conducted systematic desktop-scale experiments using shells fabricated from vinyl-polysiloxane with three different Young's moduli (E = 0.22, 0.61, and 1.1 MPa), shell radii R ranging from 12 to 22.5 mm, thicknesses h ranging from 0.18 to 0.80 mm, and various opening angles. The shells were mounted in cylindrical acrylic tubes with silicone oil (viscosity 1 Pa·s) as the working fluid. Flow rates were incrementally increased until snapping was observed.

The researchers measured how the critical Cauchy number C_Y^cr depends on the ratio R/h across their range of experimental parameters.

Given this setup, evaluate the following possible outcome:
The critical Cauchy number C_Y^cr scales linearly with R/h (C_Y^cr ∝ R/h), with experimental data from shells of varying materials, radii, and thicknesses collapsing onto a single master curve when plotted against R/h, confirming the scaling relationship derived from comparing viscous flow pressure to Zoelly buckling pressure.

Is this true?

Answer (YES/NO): NO